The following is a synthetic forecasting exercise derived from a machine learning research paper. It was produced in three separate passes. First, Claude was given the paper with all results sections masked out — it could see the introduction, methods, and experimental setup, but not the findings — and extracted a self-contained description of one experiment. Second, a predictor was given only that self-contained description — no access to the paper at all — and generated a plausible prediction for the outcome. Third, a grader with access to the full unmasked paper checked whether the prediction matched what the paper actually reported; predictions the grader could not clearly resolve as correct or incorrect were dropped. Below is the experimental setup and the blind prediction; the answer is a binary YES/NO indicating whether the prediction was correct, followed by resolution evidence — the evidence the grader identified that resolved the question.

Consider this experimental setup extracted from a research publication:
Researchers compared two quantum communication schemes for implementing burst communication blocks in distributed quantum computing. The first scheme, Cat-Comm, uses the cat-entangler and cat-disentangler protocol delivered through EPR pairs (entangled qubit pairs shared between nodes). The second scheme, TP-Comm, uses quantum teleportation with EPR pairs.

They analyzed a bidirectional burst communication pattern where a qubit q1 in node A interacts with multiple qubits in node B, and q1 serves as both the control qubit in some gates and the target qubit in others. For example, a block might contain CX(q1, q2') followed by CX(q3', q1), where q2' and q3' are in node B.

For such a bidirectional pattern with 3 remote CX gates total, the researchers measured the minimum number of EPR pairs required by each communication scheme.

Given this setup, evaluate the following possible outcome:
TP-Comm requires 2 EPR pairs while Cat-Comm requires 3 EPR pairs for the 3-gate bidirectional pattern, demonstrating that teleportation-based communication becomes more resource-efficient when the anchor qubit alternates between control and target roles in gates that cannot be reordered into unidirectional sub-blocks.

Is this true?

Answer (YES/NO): YES